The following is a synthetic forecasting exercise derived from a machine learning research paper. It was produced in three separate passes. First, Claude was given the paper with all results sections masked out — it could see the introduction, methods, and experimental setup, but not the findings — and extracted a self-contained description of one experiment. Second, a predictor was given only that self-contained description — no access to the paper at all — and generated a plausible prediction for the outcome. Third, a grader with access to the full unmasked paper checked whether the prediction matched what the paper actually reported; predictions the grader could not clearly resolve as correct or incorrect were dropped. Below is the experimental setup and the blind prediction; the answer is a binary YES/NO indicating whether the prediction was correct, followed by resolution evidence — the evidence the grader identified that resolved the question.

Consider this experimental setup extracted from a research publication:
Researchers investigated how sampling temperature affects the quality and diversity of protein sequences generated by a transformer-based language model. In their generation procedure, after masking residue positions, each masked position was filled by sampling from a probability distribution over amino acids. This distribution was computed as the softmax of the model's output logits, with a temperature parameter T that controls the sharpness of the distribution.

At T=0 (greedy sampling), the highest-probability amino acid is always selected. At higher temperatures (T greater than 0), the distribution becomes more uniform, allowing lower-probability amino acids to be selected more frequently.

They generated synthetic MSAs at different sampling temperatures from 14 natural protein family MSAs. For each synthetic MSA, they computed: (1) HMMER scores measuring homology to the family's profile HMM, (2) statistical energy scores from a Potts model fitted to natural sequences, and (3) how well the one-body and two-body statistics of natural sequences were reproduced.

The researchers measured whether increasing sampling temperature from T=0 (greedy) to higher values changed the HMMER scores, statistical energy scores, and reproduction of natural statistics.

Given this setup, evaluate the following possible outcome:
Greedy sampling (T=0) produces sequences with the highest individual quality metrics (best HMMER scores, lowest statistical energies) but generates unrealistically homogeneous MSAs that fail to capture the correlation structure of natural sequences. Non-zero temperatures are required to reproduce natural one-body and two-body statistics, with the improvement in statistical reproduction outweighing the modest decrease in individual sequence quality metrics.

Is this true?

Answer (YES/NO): NO